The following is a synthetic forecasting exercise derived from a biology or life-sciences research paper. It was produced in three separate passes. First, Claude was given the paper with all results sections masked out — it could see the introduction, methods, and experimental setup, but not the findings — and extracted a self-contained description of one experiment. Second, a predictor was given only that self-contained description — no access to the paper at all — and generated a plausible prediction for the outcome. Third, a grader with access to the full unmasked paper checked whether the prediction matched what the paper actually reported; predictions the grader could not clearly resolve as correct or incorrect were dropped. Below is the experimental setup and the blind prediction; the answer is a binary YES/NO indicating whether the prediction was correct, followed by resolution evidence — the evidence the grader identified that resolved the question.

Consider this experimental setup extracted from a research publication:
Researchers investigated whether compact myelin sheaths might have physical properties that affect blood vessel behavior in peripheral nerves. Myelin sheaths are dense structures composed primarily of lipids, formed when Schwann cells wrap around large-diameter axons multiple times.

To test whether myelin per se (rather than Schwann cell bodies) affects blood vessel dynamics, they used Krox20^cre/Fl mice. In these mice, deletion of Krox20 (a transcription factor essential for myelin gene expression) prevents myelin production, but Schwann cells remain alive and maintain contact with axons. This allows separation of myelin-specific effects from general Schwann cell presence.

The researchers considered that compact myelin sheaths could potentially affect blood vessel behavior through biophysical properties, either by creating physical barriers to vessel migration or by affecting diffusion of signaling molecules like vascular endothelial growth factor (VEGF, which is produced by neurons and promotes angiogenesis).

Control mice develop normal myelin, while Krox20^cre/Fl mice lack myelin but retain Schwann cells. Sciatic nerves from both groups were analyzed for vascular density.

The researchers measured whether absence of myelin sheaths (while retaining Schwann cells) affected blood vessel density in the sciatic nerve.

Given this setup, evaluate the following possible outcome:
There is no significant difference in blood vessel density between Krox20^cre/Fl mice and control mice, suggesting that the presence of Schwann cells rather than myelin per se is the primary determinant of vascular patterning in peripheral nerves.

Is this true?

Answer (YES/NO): NO